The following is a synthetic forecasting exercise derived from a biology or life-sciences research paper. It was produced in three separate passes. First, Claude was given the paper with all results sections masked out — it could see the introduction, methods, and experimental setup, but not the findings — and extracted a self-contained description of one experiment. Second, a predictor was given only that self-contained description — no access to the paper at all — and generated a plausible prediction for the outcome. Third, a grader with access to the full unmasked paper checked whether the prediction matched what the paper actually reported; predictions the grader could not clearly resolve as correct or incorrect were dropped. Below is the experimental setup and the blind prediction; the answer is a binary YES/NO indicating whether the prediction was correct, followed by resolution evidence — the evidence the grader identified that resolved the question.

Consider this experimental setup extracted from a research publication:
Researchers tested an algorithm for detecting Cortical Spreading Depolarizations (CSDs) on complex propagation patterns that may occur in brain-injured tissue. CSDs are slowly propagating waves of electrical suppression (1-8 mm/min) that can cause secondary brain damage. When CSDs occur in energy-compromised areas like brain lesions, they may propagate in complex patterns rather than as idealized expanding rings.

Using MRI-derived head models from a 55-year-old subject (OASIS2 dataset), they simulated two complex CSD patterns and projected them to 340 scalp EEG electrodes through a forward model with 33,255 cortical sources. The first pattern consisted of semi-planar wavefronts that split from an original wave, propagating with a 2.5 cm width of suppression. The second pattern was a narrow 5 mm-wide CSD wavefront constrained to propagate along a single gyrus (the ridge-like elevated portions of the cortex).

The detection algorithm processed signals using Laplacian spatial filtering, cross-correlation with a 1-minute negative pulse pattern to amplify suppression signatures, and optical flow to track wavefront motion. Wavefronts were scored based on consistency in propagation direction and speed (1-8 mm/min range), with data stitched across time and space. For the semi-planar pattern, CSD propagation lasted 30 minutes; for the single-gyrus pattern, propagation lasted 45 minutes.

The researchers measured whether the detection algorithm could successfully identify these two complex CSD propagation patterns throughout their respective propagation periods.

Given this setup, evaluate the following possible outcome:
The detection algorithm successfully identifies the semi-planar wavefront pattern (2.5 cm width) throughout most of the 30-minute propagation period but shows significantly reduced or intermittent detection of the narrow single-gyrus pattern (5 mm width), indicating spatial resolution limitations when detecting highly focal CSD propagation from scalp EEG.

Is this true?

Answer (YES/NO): NO